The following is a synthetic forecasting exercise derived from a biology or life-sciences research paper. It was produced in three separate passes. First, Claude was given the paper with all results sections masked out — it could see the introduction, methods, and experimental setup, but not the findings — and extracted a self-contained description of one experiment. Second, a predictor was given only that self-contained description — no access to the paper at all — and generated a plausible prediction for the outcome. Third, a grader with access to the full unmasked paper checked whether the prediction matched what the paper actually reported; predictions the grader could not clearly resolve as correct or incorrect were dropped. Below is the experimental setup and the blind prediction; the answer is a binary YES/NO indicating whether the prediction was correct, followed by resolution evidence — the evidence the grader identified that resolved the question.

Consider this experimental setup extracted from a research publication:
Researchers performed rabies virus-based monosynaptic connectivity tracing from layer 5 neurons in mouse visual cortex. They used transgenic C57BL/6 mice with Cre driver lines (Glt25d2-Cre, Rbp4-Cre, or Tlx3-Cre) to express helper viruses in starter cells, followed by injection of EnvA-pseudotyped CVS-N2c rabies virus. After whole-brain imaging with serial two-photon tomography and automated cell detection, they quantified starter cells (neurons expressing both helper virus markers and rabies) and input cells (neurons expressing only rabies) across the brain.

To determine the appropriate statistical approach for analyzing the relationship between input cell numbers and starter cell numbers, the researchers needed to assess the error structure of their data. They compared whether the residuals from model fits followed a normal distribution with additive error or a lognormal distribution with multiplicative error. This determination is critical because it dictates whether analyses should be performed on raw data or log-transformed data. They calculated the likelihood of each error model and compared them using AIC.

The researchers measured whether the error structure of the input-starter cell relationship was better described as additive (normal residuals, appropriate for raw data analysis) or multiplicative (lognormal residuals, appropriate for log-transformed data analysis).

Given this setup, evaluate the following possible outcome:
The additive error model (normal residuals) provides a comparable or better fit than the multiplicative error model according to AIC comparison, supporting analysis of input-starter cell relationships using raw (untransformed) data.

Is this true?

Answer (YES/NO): NO